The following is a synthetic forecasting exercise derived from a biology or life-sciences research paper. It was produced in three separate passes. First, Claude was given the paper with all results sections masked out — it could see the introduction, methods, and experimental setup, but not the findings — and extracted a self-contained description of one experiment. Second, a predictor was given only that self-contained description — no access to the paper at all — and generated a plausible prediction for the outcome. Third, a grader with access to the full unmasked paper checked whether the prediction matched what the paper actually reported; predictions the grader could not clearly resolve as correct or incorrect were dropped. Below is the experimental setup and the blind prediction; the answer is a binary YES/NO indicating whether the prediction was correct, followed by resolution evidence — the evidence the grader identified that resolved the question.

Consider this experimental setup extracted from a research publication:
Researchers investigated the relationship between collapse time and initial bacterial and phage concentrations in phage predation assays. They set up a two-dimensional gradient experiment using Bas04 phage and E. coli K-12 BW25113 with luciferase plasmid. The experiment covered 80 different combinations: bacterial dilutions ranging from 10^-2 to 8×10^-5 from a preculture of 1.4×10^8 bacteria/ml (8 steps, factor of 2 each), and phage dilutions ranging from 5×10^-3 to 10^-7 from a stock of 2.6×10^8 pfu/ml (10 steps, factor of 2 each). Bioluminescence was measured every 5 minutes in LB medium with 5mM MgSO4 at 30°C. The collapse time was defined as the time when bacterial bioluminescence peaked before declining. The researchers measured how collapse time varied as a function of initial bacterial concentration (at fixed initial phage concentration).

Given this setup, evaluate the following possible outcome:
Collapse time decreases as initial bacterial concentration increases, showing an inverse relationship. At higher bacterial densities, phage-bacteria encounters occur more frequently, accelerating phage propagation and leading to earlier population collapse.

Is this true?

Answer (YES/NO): YES